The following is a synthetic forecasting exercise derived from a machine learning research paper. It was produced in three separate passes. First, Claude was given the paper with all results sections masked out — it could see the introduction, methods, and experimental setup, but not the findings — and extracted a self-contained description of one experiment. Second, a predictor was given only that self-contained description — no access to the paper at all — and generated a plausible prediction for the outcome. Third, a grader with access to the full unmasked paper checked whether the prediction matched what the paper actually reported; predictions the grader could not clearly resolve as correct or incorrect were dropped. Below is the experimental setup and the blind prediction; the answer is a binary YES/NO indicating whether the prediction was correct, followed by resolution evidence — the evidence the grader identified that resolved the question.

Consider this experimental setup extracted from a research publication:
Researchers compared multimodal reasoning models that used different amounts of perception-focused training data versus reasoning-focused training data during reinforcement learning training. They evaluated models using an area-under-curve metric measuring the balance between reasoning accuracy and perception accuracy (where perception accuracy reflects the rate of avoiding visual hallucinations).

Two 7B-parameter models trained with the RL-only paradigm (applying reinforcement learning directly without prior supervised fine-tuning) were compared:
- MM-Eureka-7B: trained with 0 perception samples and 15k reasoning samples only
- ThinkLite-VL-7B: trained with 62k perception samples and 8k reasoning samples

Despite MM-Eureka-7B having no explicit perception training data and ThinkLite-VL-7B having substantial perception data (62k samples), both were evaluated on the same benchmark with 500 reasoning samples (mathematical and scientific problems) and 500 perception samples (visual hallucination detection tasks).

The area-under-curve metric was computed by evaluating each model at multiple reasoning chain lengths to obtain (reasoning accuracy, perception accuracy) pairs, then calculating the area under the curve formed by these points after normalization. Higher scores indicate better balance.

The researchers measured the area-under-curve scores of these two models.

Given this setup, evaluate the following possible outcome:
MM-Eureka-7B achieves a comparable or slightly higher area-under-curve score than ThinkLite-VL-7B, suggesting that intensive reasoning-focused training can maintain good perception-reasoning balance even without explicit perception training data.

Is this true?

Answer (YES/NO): YES